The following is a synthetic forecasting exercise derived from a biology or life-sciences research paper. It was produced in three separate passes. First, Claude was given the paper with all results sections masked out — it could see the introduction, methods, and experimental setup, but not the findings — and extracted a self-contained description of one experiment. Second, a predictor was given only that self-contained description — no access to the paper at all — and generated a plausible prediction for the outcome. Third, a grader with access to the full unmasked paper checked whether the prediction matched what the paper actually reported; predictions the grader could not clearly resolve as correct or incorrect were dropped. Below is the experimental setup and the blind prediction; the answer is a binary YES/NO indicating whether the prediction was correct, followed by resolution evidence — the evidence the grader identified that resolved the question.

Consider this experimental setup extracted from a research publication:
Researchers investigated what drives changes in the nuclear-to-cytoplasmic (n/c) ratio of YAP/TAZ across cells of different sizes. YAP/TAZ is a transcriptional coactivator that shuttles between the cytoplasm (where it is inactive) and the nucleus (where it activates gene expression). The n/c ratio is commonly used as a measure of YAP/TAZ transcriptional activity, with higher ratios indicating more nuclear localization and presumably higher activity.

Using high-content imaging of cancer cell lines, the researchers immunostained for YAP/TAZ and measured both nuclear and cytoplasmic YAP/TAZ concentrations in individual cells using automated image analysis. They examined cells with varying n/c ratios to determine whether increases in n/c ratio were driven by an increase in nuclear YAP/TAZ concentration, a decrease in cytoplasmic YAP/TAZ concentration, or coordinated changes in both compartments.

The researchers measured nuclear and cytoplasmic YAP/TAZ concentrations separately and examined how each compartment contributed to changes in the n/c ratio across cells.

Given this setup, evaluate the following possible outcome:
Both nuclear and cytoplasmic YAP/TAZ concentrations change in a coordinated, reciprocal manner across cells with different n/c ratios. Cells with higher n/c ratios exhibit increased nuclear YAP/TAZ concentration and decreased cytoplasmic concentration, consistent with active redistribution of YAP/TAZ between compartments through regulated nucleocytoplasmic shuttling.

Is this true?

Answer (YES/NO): NO